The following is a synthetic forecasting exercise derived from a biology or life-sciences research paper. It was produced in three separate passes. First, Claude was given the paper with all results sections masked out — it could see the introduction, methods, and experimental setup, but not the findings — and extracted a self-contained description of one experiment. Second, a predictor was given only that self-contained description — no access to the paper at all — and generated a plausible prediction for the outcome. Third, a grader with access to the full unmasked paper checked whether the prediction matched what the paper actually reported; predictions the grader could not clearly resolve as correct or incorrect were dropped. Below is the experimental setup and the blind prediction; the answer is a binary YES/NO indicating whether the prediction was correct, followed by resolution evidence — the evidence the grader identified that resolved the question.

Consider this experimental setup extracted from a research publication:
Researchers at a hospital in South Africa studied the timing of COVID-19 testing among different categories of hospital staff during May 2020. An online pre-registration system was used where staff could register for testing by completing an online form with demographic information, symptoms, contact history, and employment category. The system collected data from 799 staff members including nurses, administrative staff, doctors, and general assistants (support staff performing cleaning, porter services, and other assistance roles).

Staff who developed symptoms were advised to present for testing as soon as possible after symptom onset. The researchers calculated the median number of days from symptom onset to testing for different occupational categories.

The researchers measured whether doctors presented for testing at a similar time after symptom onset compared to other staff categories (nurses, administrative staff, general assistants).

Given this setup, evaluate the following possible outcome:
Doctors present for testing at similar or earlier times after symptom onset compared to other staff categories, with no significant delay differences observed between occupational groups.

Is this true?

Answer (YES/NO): NO